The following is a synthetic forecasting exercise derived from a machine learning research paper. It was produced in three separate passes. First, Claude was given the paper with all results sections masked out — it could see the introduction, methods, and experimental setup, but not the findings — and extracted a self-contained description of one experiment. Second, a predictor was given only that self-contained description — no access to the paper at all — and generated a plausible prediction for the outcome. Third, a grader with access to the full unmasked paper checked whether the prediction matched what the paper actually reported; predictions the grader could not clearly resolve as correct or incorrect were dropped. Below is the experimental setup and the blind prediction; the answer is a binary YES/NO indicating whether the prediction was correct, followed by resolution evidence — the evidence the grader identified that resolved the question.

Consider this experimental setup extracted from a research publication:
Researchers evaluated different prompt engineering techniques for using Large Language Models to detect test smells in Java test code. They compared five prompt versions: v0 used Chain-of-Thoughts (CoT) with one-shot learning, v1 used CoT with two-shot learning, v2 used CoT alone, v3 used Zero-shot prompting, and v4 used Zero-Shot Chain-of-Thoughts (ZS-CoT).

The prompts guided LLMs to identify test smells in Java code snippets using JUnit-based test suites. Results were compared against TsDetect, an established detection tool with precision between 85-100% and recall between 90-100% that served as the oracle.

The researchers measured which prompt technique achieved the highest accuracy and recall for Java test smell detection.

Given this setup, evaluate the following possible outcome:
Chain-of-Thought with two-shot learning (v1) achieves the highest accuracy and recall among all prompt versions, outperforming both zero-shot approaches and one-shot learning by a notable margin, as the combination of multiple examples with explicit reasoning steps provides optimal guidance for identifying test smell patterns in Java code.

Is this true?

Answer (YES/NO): NO